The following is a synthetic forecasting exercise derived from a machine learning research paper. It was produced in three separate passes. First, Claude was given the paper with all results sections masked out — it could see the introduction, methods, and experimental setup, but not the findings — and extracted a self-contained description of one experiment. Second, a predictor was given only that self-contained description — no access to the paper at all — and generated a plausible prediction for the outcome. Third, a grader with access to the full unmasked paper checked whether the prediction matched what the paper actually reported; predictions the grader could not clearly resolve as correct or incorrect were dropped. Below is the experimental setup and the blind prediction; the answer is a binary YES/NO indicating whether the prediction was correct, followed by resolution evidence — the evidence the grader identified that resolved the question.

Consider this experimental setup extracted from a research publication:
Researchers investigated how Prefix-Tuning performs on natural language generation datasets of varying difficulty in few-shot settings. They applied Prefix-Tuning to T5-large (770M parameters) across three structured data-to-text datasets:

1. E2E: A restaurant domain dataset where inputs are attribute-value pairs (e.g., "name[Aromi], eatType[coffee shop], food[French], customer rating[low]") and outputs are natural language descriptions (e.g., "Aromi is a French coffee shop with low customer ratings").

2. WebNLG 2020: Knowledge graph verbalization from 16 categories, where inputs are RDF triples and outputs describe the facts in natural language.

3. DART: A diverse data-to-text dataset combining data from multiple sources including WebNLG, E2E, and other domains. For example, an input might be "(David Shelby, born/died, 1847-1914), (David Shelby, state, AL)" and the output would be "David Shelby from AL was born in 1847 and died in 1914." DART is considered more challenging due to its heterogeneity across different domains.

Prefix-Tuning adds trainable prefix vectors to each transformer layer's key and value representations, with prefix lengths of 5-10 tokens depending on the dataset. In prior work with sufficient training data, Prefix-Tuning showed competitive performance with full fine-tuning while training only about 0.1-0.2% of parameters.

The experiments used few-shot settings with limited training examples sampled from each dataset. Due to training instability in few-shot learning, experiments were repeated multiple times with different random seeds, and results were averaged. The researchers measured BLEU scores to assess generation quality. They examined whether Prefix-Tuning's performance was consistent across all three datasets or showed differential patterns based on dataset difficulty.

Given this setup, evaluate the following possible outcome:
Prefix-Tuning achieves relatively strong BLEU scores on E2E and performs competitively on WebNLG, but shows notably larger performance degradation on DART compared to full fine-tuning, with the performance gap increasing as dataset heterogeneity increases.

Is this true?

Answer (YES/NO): NO